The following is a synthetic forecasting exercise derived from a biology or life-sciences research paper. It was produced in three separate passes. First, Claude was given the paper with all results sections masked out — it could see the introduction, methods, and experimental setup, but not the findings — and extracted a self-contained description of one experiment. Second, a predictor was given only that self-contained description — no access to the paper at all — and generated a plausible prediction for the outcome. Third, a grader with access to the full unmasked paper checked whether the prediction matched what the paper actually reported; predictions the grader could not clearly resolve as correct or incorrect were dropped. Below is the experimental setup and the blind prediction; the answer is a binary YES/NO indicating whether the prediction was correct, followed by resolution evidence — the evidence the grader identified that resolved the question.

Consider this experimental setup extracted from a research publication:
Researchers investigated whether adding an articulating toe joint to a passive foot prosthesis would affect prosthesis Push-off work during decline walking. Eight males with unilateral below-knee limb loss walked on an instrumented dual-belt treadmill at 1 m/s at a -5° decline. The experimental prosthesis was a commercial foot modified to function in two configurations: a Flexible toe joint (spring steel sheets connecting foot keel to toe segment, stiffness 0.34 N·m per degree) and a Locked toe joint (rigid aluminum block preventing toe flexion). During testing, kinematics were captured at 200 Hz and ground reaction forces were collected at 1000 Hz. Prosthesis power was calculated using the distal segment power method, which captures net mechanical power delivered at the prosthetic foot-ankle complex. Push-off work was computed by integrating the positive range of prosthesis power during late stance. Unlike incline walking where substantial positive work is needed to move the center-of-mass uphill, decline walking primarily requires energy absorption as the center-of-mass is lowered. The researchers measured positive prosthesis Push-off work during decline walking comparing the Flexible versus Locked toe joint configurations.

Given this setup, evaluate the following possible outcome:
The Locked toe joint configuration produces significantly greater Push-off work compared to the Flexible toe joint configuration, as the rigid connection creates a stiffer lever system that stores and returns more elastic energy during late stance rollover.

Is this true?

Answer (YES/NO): YES